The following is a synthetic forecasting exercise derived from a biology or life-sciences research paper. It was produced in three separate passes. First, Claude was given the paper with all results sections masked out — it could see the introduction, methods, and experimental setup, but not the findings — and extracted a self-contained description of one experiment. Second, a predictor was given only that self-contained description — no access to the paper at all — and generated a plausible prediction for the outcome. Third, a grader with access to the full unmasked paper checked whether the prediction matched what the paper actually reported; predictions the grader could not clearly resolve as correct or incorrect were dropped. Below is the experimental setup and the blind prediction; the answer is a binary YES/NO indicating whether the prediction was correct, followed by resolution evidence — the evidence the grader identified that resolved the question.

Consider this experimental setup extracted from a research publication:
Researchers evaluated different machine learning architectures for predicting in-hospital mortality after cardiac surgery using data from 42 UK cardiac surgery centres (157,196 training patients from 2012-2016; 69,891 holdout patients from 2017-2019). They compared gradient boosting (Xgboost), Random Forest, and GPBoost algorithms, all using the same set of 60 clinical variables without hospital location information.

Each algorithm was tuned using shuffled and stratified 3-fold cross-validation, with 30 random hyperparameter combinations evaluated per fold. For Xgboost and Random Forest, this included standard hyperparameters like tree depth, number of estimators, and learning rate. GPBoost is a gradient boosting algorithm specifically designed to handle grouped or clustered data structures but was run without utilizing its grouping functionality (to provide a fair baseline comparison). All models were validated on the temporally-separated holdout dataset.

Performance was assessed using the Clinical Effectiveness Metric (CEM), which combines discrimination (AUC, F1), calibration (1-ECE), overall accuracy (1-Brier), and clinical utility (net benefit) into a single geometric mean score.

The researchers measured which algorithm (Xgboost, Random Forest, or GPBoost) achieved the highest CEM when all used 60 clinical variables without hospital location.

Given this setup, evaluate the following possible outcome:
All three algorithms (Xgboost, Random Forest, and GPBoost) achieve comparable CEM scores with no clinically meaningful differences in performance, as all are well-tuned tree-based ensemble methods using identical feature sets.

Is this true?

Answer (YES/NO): NO